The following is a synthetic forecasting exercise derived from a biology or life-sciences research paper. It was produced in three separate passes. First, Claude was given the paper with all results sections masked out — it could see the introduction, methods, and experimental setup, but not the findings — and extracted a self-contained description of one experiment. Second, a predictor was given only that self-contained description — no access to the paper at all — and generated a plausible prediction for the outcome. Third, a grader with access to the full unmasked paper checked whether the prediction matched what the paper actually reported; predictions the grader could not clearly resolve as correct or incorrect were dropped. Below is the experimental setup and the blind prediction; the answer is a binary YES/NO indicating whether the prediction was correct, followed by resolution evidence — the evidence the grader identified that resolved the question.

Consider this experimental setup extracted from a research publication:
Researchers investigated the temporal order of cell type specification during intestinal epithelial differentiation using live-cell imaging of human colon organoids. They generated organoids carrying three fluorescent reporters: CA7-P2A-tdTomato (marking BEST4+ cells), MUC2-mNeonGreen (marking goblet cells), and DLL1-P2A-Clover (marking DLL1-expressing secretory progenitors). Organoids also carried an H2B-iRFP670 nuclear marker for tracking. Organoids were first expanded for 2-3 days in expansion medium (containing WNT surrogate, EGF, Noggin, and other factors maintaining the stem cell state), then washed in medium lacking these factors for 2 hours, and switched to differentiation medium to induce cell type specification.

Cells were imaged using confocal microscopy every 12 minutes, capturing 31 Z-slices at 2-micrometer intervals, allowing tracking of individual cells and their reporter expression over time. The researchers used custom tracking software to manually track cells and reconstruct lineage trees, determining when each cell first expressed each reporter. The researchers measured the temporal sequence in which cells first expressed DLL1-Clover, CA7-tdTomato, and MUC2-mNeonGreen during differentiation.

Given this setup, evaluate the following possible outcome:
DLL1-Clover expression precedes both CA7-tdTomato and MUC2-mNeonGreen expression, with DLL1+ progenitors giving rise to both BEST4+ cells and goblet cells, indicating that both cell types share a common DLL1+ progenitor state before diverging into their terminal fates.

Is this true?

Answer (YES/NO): NO